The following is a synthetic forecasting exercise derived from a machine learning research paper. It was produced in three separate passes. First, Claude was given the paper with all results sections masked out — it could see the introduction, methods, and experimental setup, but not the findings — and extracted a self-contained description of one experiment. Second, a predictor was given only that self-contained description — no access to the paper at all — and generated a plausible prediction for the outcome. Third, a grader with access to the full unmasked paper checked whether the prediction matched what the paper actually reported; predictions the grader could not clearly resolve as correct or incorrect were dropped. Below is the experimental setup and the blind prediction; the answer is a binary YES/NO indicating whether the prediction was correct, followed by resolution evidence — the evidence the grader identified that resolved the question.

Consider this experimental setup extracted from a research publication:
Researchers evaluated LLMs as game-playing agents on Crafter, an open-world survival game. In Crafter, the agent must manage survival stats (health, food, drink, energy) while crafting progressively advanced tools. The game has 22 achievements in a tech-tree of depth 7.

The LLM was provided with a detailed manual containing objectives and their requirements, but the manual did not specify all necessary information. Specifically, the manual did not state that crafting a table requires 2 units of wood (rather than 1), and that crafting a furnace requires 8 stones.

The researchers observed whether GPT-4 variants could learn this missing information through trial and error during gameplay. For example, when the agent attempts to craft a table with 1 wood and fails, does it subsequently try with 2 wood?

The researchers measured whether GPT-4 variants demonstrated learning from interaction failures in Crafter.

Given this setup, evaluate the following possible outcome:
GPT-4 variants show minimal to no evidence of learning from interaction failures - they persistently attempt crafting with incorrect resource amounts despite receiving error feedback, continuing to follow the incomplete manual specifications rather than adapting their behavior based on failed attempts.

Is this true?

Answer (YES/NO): NO